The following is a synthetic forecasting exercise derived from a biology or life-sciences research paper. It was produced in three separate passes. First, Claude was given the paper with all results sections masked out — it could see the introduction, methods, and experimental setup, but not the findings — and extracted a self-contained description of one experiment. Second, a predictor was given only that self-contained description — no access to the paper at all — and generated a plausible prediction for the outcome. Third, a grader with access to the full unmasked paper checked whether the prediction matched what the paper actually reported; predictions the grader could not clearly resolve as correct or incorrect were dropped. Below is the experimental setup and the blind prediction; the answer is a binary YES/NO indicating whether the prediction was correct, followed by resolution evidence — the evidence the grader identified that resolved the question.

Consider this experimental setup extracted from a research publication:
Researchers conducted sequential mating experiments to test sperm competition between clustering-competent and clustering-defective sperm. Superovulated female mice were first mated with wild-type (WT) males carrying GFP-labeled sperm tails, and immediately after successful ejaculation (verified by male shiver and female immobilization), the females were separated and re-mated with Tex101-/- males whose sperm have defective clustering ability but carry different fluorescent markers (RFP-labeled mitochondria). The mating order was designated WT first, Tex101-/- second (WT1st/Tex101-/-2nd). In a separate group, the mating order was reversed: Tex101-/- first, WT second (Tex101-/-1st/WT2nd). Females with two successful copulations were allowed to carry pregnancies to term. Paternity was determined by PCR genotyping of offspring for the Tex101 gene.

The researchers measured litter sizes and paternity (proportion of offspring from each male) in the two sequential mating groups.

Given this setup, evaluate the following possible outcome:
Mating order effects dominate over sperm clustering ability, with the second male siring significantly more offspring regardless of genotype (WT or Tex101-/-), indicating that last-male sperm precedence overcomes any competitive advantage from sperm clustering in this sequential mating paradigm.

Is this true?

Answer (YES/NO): NO